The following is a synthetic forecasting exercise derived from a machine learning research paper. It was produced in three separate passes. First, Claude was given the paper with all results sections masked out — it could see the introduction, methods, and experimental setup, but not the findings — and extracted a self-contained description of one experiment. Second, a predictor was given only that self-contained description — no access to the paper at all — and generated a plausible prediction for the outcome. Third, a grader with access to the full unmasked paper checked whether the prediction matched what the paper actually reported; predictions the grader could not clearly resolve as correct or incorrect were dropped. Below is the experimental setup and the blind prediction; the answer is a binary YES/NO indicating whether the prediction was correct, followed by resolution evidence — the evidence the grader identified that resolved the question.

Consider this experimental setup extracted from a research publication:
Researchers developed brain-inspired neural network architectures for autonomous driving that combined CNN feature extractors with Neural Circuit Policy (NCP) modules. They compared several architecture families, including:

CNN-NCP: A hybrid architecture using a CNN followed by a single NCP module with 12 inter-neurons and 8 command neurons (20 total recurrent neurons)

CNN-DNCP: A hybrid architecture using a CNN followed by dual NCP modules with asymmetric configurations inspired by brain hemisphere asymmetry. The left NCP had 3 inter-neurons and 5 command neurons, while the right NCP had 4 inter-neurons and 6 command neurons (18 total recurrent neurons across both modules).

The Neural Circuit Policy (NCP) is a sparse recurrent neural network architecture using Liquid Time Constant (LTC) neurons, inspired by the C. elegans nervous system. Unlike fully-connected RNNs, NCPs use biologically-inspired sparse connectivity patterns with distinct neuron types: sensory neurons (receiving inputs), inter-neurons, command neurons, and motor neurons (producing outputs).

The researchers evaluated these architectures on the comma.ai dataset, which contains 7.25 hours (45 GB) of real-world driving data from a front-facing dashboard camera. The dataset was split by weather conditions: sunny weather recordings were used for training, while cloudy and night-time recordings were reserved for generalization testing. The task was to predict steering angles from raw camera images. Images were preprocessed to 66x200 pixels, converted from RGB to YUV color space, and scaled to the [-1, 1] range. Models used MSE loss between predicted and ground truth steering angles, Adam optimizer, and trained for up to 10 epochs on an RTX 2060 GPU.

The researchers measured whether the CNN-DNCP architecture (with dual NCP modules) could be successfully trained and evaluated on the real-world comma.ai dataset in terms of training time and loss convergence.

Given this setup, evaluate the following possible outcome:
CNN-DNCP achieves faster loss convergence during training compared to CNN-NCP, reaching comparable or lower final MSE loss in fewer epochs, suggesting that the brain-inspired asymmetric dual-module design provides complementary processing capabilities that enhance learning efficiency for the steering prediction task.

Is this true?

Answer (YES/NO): NO